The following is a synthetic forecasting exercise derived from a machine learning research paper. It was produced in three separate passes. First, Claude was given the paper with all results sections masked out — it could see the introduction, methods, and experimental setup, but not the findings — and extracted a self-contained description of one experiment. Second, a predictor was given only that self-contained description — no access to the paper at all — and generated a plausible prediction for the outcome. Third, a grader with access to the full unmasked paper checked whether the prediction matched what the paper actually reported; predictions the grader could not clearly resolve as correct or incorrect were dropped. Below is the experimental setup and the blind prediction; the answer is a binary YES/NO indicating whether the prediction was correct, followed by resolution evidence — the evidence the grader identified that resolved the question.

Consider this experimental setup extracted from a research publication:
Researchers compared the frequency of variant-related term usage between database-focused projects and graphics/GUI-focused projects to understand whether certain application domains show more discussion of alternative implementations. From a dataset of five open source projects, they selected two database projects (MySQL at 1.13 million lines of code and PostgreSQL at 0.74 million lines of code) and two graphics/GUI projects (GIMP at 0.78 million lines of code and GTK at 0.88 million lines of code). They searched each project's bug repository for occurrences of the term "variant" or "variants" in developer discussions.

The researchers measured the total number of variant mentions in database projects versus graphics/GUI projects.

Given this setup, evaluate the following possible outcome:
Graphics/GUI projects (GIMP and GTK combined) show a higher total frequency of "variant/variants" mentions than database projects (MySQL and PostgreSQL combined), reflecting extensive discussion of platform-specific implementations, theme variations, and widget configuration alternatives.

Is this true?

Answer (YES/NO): YES